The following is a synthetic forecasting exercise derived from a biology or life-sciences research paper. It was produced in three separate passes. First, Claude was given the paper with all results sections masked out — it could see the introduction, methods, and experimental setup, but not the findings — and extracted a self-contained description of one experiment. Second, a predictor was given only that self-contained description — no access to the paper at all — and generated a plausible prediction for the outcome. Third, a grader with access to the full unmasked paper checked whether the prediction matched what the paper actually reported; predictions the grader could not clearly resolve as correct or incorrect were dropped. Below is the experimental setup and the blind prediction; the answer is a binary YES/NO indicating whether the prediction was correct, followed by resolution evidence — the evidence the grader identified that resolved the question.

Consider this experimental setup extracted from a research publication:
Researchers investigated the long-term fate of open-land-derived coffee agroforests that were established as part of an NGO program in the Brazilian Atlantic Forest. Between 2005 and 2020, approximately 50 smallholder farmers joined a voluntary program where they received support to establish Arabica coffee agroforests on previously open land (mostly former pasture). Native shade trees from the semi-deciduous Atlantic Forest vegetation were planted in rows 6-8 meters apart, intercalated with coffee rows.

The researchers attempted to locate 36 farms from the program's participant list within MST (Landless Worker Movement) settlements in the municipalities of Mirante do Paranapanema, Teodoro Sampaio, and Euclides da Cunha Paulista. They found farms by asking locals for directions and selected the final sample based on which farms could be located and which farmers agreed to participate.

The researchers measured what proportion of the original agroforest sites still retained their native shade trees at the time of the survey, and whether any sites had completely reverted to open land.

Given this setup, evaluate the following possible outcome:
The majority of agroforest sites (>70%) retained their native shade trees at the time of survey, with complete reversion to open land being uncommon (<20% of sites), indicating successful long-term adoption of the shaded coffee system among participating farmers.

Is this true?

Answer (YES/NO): YES